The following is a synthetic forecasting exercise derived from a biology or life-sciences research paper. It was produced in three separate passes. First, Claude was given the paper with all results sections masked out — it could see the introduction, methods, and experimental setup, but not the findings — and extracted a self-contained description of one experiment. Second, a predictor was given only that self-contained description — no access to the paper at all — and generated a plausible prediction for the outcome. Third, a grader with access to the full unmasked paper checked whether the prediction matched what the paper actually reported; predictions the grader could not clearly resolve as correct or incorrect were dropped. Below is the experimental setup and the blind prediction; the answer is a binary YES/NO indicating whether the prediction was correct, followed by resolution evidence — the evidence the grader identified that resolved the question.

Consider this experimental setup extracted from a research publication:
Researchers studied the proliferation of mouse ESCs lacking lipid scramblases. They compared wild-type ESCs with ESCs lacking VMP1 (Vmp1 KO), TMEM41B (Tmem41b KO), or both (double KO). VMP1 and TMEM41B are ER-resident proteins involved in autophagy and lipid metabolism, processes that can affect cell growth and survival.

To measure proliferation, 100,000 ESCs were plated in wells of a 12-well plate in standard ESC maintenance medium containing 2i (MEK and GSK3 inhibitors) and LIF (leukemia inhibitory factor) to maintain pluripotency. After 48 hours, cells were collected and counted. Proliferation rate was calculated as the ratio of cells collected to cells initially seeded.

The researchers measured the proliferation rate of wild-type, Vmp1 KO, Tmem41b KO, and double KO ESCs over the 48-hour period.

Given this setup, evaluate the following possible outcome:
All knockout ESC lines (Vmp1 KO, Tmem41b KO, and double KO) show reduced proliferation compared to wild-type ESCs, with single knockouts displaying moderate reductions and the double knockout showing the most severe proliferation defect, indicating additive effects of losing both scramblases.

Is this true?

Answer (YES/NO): NO